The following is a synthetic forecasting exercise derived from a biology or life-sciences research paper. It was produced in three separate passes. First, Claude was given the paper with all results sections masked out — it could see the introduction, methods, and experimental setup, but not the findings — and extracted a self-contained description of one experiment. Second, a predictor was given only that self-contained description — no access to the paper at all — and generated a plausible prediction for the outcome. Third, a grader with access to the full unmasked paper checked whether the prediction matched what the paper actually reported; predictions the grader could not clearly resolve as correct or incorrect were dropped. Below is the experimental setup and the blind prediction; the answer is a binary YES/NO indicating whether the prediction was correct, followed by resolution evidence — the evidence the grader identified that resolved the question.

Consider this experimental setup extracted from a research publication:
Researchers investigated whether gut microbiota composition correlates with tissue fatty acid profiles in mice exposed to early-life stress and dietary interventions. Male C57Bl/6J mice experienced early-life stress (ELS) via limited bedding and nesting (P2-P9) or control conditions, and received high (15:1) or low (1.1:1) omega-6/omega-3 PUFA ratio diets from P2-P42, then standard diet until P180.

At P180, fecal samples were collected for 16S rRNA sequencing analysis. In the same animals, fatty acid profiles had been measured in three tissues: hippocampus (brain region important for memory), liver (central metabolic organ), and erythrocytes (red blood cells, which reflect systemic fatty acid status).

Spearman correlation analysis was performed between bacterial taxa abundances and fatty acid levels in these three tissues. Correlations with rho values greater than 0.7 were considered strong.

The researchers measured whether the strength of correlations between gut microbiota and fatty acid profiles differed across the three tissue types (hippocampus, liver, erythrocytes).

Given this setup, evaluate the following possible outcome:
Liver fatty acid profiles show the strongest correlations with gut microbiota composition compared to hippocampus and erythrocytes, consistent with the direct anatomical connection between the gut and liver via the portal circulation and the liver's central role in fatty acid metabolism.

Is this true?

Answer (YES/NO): NO